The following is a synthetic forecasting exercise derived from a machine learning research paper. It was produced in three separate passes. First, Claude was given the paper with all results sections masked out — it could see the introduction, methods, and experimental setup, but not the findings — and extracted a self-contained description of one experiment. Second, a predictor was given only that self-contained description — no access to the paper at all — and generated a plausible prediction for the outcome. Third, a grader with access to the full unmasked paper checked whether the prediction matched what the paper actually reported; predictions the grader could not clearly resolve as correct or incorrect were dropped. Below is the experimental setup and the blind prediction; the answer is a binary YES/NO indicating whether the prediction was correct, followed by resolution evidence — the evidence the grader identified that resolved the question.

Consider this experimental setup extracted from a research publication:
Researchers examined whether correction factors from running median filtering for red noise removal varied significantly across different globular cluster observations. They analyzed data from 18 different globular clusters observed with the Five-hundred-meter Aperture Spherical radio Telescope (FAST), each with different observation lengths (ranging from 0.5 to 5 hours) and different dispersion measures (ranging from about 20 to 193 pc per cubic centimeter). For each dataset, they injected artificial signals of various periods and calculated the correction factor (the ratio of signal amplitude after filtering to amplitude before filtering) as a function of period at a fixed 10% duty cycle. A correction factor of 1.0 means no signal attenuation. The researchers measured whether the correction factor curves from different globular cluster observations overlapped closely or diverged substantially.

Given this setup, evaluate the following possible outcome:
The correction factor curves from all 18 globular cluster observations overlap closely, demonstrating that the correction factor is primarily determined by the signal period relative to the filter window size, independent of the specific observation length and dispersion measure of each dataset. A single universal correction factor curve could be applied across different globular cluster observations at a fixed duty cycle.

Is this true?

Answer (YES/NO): YES